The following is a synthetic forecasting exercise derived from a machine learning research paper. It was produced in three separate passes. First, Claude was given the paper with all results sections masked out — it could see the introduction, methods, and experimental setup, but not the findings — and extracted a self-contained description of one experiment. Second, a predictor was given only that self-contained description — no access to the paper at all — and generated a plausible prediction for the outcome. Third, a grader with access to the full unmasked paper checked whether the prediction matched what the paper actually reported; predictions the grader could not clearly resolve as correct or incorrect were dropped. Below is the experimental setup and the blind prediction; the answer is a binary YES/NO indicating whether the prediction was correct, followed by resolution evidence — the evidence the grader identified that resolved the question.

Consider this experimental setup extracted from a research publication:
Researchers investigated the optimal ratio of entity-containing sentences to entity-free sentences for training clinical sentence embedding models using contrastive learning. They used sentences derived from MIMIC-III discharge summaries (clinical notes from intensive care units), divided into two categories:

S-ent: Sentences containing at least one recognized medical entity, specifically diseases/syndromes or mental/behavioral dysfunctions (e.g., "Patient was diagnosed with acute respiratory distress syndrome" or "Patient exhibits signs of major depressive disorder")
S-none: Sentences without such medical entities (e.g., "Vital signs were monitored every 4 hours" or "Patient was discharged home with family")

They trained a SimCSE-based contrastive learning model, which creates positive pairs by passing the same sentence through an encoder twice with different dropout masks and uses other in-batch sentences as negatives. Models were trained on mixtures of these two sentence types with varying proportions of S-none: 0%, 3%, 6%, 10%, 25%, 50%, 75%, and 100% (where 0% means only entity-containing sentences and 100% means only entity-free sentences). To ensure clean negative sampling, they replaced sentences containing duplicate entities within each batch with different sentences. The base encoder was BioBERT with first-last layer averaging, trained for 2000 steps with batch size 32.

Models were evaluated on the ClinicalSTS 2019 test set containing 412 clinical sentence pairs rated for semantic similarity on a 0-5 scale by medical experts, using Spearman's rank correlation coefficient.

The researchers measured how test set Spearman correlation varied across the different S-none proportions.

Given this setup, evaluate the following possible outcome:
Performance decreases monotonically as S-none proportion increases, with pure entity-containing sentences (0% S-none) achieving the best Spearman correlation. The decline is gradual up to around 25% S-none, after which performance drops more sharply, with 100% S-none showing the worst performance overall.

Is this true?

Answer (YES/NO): NO